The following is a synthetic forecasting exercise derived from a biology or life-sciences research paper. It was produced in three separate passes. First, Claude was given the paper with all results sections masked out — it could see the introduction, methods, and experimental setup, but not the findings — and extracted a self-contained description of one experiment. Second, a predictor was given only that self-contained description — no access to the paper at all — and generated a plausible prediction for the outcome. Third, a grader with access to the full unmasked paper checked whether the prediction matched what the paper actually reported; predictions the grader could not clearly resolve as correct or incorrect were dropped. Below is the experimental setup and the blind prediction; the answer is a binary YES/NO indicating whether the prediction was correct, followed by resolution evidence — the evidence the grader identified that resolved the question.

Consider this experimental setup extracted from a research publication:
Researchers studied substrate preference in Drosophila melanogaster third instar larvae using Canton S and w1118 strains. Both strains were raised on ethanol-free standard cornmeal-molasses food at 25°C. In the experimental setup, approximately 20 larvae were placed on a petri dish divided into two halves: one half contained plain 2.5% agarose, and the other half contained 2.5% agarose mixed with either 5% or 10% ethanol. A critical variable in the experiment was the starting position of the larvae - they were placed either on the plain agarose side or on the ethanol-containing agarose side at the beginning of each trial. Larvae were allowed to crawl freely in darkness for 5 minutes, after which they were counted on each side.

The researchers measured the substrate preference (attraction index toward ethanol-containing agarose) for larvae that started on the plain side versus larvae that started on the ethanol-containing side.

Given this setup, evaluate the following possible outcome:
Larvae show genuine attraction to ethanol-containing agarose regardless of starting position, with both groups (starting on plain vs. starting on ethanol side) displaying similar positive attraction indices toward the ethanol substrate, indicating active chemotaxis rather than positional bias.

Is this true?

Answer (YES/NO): NO